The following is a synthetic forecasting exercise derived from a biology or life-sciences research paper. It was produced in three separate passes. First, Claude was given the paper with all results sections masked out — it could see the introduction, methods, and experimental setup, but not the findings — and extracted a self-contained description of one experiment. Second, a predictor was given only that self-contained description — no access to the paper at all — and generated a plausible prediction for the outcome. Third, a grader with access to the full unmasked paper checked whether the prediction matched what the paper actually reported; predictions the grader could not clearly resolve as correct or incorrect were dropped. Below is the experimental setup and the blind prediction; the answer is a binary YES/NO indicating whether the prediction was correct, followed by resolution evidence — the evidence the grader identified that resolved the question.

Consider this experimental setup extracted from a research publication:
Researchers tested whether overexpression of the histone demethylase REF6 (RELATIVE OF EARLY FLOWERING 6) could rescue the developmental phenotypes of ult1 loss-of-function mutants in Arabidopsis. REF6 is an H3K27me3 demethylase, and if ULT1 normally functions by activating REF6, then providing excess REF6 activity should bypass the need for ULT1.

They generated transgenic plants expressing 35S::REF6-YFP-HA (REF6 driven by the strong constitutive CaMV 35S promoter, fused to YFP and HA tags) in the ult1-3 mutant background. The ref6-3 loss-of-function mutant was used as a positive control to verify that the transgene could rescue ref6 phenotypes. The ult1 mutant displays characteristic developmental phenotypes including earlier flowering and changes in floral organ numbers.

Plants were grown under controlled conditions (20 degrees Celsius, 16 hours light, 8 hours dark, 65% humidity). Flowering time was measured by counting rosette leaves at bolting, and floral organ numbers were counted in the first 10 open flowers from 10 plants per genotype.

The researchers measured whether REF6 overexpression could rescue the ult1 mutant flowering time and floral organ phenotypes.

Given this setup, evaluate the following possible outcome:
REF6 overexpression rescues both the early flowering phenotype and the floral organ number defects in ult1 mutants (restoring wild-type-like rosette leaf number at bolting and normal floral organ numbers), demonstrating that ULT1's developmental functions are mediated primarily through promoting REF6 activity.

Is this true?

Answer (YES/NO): NO